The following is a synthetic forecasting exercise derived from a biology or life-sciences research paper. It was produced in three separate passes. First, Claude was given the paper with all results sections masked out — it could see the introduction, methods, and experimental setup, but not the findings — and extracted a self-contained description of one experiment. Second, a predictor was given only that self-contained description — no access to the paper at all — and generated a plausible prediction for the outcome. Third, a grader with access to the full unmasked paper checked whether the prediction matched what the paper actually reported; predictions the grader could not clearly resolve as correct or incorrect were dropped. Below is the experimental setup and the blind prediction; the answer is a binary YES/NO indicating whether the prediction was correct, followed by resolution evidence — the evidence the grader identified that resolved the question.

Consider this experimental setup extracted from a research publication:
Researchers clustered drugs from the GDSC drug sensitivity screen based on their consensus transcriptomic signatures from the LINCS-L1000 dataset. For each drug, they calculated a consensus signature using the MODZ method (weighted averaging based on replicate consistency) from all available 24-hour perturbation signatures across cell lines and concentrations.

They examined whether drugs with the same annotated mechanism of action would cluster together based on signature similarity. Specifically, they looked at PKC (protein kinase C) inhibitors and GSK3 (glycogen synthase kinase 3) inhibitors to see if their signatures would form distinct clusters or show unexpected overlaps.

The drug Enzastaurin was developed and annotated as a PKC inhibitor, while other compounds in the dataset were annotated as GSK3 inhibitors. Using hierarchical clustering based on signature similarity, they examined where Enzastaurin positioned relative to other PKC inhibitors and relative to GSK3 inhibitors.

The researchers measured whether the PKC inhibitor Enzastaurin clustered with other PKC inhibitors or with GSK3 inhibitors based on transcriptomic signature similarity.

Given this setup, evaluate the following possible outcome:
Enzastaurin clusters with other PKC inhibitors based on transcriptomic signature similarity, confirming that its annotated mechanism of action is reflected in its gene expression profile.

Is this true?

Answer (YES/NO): NO